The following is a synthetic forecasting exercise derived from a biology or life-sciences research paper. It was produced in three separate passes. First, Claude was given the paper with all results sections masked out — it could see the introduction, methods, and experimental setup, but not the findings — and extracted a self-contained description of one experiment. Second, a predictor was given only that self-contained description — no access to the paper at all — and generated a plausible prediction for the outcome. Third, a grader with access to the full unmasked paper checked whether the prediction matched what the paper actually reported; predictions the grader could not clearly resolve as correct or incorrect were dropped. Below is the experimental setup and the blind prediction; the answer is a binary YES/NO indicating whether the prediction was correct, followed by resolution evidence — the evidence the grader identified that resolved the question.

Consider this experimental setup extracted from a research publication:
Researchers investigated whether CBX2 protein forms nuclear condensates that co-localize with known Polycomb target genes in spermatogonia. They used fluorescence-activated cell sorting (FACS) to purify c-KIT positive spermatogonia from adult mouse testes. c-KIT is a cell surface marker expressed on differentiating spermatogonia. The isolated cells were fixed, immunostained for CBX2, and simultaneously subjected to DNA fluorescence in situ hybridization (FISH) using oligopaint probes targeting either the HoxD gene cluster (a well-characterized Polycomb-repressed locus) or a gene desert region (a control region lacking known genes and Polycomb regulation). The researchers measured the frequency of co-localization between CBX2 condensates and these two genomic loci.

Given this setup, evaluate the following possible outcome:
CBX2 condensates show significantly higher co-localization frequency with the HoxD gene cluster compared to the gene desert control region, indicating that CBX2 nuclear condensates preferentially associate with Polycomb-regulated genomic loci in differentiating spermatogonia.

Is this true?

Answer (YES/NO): YES